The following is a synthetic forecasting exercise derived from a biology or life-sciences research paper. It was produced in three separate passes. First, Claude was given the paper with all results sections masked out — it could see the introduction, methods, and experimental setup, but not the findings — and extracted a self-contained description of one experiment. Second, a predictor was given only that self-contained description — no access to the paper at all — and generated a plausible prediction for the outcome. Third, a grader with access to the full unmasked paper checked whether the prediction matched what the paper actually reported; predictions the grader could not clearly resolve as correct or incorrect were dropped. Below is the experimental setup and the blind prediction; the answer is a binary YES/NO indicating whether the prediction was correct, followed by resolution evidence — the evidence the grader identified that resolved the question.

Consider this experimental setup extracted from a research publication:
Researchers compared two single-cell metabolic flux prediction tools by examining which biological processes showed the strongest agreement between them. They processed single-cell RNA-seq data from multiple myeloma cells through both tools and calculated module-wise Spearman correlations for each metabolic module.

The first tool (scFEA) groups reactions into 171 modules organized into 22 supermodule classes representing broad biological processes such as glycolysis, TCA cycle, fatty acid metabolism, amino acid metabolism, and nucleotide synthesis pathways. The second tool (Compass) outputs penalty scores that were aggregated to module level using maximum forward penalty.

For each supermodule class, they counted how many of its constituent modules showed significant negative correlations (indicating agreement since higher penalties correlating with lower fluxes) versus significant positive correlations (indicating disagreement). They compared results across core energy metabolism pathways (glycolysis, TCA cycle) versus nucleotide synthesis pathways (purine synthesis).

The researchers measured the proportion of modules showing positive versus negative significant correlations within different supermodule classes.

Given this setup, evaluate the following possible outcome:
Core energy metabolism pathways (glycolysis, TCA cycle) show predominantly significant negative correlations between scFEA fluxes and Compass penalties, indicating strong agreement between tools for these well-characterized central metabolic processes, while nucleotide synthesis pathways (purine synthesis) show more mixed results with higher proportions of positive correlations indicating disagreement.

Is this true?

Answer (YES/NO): YES